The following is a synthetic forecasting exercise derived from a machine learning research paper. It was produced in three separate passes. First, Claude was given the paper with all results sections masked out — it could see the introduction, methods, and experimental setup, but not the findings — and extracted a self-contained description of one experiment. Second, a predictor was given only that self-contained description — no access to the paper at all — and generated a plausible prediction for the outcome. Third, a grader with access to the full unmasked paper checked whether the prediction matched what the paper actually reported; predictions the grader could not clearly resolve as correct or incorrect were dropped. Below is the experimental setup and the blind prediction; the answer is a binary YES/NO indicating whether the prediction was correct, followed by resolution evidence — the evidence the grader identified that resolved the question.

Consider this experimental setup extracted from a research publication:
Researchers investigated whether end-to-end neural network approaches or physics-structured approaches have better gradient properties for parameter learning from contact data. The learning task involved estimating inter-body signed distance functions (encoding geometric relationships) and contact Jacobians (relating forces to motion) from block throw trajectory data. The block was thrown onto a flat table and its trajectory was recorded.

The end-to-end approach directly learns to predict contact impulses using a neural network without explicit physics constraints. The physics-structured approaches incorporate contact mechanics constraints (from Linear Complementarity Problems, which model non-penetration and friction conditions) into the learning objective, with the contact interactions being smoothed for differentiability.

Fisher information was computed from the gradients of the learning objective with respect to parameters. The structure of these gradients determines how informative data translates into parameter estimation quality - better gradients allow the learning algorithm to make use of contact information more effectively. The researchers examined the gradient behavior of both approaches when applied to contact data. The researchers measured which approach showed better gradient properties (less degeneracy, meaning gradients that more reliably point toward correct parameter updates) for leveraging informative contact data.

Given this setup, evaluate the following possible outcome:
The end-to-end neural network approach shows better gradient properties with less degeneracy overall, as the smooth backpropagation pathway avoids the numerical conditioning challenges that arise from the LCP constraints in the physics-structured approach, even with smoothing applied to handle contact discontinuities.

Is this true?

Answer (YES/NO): NO